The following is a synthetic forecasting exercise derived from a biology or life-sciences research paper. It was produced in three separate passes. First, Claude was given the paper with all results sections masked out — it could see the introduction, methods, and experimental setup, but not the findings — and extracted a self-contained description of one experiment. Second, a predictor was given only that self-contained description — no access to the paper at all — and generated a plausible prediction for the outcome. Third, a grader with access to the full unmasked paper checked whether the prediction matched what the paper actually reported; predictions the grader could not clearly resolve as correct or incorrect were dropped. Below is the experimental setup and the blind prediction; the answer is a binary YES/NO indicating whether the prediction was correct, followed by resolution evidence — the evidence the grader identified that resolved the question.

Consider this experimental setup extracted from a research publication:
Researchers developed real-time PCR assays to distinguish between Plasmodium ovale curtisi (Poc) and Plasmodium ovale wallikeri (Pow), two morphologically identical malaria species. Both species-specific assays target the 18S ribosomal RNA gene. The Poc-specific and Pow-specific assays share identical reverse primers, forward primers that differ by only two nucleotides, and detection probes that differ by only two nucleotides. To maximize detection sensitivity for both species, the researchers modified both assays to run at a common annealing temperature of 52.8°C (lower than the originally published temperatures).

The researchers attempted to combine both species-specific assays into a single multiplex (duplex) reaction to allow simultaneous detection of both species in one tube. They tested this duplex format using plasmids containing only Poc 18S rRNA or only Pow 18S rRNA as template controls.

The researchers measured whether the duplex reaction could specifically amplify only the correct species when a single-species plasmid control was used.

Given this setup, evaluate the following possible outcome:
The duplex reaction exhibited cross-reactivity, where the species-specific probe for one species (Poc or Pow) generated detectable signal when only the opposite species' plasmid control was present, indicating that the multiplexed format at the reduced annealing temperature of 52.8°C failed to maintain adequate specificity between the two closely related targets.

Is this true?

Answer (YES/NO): YES